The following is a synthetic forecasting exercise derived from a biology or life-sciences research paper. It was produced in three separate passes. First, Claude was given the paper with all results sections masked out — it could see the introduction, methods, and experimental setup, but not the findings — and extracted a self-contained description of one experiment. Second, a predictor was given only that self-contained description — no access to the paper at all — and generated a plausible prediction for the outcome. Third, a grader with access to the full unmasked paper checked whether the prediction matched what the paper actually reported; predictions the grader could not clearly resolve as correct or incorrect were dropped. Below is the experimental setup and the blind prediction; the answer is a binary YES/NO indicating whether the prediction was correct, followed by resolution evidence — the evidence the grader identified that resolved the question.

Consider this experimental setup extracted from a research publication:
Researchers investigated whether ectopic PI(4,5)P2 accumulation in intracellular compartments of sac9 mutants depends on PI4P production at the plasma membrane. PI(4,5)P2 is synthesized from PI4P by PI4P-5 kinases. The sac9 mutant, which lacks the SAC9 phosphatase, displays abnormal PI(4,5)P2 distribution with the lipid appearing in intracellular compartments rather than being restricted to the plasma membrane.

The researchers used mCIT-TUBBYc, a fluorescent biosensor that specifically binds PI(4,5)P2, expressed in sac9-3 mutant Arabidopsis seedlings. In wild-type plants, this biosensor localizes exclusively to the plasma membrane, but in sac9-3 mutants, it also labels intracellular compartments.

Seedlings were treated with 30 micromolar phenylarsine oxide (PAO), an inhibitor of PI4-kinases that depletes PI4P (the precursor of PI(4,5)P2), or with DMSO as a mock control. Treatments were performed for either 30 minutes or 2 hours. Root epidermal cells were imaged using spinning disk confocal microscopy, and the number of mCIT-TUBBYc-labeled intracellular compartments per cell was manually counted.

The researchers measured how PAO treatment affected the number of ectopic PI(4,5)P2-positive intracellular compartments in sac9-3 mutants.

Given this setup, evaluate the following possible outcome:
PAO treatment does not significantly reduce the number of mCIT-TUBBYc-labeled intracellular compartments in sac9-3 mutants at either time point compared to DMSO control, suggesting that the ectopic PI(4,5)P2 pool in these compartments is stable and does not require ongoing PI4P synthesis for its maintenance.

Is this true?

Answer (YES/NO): NO